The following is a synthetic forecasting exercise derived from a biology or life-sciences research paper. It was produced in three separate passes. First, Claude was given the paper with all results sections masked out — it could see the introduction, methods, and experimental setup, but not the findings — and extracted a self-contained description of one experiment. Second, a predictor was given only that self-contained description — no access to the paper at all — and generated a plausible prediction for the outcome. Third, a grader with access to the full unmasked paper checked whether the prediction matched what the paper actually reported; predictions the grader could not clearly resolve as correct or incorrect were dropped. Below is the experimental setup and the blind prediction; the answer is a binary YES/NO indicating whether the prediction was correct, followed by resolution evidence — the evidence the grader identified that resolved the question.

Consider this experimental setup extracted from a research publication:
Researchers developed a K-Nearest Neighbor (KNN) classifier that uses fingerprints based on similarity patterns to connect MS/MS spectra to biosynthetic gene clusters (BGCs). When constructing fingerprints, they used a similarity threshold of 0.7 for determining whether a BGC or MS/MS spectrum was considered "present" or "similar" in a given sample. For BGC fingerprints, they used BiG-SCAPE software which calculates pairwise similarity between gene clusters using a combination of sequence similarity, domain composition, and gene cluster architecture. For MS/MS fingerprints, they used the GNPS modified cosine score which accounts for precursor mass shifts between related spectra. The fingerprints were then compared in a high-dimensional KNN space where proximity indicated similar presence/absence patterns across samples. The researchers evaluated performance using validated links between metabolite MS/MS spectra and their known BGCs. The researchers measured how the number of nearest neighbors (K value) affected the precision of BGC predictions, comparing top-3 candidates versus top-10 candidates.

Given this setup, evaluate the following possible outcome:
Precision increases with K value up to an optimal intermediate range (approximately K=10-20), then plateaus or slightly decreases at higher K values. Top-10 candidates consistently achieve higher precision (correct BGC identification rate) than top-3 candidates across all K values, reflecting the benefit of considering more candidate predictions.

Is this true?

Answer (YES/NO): NO